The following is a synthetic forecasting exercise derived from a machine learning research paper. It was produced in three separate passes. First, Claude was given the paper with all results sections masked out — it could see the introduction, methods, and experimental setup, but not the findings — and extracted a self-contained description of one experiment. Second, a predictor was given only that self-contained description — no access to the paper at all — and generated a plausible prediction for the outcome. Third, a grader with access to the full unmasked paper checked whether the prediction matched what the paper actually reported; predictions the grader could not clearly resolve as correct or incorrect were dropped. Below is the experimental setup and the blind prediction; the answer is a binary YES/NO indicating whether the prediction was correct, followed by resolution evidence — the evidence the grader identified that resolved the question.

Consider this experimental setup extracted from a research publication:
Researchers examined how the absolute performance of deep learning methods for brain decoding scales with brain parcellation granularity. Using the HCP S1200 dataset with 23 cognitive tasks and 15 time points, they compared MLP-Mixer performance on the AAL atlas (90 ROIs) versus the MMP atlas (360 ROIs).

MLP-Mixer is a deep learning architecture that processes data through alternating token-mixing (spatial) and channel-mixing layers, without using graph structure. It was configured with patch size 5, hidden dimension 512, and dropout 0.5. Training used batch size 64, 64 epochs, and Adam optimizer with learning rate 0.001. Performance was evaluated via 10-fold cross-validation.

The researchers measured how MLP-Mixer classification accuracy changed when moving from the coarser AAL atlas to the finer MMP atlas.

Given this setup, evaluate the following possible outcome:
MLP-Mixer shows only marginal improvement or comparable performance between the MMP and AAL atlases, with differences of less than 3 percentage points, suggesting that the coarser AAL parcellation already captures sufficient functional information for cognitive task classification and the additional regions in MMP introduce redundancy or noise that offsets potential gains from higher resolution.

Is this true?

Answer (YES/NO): NO